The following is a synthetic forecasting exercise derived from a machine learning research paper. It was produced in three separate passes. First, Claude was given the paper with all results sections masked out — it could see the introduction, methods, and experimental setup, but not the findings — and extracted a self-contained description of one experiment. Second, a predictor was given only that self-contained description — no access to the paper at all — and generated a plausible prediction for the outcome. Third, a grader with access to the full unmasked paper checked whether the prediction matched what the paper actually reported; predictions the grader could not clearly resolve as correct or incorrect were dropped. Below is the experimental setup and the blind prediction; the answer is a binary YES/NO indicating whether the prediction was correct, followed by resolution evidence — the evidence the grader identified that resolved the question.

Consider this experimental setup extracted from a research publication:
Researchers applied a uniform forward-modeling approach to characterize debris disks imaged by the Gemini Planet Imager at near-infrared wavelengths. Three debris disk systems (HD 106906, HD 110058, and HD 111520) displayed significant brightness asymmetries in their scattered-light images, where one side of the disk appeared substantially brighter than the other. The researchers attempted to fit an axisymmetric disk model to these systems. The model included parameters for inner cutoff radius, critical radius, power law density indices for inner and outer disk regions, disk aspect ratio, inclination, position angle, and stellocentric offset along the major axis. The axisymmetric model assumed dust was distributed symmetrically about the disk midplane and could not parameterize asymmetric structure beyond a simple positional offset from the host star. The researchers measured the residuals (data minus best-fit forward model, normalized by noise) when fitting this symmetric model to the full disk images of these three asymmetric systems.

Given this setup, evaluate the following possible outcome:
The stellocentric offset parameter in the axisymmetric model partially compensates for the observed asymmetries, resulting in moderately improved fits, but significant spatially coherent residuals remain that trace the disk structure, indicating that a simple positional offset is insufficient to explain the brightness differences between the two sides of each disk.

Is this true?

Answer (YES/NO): YES